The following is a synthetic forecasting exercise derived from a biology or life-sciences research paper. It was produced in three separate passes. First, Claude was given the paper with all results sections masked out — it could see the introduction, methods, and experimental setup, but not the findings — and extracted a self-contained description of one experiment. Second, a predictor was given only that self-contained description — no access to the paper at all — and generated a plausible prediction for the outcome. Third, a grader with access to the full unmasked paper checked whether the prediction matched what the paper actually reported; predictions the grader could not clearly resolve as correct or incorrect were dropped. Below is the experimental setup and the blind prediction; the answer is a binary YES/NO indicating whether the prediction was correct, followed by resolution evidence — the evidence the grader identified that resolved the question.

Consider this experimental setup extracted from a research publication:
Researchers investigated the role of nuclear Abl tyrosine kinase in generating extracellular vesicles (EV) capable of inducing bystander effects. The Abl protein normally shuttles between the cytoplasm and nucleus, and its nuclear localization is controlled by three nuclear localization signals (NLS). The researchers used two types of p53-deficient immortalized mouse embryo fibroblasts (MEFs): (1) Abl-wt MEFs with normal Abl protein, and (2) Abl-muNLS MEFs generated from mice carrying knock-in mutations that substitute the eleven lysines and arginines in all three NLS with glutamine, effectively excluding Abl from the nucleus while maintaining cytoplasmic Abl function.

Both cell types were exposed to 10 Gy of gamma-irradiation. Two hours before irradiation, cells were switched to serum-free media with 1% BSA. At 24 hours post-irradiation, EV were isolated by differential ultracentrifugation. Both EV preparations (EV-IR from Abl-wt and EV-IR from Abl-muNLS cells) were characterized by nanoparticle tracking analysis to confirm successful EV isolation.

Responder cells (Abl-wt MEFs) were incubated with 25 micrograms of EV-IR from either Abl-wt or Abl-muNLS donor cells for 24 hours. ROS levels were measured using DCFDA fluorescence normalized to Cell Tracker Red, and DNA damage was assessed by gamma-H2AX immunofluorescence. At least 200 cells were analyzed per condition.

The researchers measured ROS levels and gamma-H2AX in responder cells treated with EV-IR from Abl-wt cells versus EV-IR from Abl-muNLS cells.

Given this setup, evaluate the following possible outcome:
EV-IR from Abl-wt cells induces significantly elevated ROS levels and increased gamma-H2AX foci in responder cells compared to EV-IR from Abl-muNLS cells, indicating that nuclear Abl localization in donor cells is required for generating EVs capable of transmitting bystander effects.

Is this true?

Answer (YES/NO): YES